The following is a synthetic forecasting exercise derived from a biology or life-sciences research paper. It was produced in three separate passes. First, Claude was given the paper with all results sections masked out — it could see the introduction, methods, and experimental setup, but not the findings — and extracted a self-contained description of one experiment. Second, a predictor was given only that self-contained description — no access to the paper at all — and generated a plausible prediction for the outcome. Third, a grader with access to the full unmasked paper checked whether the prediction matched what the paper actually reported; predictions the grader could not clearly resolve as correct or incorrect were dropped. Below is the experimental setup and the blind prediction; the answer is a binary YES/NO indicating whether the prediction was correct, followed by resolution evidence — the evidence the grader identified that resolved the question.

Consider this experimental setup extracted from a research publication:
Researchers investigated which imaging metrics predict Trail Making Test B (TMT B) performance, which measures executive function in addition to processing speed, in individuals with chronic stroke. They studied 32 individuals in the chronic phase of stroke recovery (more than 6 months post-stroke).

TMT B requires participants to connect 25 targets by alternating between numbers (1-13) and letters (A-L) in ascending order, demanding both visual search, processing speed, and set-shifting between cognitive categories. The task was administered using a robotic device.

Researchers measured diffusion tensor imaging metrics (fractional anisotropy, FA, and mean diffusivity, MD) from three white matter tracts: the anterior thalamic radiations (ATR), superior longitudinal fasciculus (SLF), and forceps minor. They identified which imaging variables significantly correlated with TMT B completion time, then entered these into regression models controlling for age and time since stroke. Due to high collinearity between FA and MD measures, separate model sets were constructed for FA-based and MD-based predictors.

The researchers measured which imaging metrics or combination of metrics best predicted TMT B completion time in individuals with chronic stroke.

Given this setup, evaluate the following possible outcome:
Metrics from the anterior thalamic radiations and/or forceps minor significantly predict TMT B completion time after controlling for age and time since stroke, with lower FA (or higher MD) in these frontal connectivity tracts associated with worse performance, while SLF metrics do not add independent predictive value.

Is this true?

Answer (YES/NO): YES